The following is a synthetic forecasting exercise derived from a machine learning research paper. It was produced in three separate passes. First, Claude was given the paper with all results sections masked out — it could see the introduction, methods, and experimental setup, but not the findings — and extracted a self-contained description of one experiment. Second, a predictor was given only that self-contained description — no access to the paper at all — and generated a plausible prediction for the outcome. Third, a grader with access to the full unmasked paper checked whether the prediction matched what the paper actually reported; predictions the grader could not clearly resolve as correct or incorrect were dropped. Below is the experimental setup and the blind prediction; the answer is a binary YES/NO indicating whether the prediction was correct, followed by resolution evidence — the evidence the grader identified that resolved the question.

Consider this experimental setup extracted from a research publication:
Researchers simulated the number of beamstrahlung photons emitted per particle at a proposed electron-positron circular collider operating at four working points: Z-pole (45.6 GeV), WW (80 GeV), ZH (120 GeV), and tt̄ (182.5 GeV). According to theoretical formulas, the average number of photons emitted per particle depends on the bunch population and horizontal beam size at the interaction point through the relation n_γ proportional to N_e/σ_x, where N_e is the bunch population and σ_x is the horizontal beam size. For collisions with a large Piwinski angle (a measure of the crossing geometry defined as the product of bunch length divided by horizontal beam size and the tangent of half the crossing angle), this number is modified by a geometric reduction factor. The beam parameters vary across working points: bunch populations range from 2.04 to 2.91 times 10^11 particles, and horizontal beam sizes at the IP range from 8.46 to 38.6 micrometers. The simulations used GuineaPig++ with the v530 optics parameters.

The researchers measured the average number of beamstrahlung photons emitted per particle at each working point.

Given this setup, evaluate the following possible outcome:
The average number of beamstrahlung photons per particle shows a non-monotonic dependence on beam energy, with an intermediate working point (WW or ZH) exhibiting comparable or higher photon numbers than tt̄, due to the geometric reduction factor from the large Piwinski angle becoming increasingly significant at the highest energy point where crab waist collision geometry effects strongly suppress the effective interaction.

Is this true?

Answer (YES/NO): YES